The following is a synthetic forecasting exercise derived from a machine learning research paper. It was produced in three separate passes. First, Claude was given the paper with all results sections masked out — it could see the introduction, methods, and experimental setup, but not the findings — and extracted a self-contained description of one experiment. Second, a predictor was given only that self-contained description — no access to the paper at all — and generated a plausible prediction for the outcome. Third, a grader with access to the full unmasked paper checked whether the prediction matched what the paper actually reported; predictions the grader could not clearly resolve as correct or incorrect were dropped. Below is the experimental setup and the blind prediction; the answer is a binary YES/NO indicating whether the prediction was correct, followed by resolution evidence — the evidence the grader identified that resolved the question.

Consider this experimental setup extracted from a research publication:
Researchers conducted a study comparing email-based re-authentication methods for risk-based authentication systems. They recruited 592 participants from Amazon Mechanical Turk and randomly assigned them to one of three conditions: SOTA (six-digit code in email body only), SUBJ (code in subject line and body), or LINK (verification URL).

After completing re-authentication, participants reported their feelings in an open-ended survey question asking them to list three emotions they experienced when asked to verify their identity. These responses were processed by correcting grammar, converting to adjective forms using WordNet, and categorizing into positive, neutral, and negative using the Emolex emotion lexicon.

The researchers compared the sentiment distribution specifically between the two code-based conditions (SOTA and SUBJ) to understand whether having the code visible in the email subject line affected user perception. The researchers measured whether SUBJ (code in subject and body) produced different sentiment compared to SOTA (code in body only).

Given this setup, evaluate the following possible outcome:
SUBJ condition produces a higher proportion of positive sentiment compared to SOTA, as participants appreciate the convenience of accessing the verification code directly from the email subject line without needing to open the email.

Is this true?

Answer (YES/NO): NO